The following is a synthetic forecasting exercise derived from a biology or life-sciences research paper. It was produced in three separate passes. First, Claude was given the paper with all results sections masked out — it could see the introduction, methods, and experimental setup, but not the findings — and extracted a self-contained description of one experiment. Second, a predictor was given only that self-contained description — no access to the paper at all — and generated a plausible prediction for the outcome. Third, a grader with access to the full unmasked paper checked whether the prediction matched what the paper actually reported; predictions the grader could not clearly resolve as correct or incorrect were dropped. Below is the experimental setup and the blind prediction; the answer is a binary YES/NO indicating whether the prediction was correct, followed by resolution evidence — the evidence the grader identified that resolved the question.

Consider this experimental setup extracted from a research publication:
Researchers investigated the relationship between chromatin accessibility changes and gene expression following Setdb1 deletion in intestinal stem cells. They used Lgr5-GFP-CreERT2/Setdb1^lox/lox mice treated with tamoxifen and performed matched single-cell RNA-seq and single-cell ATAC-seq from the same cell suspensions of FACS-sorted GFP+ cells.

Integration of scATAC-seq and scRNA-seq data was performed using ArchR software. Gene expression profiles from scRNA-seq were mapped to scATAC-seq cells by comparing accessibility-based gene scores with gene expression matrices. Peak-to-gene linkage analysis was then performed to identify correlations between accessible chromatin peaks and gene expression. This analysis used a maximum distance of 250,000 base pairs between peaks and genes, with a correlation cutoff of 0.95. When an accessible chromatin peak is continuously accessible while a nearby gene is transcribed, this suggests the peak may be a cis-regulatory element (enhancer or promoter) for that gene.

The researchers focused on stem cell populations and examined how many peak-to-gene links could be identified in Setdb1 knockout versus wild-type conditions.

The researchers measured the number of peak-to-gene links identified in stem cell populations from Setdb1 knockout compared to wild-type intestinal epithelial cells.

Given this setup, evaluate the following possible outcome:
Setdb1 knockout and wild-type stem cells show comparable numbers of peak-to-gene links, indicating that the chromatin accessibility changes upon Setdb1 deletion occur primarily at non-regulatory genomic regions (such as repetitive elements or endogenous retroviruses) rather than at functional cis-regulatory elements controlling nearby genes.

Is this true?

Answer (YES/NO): NO